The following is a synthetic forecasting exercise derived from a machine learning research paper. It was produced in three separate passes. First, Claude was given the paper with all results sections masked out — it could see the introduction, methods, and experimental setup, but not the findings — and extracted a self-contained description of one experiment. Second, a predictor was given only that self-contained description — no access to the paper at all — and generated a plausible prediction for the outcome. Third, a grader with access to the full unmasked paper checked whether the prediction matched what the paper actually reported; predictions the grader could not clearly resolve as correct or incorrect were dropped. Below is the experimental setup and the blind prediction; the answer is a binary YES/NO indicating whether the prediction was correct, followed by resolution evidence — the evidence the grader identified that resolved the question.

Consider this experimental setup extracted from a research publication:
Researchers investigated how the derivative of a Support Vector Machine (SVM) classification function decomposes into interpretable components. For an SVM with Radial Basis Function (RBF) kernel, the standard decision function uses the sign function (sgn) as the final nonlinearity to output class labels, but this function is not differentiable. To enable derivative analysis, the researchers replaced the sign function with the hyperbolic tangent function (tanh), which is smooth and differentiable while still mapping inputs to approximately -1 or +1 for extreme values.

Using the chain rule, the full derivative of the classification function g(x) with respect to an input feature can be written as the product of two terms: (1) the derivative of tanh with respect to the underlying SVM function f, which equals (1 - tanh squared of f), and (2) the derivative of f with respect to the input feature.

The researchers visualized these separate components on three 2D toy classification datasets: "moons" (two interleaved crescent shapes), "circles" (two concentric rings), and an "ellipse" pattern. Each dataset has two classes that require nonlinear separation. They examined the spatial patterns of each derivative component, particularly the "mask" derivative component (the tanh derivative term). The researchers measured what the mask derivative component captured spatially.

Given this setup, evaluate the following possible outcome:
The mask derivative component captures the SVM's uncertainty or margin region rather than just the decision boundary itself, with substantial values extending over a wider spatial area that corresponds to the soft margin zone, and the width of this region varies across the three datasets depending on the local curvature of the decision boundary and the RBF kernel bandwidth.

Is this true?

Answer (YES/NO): NO